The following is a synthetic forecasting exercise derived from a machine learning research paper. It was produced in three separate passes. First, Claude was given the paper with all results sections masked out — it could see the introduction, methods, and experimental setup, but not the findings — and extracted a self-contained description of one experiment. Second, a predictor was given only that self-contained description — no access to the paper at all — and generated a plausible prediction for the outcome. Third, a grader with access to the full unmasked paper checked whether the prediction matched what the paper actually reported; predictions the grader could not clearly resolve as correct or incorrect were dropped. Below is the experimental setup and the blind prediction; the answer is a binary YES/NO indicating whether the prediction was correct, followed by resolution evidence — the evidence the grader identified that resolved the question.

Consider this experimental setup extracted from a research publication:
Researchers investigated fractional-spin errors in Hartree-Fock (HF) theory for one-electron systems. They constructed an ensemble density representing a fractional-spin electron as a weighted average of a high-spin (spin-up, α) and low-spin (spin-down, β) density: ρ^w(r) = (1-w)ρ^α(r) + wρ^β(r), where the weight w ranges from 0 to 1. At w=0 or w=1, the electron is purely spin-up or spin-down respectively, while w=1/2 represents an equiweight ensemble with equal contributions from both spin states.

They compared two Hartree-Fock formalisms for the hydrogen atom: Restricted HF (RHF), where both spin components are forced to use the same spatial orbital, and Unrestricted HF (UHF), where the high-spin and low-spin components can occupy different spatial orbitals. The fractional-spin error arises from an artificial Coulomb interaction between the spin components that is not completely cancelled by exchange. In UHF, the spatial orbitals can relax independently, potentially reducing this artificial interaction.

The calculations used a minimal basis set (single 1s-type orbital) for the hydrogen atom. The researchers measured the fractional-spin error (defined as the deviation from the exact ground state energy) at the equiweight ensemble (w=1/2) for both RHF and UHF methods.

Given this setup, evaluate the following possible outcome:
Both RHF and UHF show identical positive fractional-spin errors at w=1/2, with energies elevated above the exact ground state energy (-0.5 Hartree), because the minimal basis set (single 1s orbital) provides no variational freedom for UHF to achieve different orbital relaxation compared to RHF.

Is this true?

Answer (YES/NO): YES